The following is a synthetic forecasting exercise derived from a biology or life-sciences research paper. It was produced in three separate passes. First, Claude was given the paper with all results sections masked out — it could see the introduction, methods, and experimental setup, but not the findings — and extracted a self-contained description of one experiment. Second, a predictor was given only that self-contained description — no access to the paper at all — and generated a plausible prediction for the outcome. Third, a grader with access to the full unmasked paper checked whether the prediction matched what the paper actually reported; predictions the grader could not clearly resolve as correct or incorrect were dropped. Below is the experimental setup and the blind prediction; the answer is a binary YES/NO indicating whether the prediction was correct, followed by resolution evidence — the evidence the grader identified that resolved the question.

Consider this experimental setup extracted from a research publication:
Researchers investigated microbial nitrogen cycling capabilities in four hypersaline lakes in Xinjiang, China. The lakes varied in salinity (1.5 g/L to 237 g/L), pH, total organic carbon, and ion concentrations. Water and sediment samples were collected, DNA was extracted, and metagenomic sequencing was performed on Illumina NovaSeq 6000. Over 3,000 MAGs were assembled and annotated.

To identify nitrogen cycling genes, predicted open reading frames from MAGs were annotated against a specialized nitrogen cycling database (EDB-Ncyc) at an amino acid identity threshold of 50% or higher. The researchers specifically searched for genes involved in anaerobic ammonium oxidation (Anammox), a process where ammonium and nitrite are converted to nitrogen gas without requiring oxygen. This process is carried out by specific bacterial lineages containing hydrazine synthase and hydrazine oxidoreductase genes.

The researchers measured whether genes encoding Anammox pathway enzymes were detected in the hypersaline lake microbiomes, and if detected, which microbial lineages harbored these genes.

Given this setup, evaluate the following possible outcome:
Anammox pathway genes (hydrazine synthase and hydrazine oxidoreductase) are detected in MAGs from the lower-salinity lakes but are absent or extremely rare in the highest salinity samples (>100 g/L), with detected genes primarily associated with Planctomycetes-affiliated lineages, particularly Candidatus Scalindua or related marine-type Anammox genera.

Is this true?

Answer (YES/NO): NO